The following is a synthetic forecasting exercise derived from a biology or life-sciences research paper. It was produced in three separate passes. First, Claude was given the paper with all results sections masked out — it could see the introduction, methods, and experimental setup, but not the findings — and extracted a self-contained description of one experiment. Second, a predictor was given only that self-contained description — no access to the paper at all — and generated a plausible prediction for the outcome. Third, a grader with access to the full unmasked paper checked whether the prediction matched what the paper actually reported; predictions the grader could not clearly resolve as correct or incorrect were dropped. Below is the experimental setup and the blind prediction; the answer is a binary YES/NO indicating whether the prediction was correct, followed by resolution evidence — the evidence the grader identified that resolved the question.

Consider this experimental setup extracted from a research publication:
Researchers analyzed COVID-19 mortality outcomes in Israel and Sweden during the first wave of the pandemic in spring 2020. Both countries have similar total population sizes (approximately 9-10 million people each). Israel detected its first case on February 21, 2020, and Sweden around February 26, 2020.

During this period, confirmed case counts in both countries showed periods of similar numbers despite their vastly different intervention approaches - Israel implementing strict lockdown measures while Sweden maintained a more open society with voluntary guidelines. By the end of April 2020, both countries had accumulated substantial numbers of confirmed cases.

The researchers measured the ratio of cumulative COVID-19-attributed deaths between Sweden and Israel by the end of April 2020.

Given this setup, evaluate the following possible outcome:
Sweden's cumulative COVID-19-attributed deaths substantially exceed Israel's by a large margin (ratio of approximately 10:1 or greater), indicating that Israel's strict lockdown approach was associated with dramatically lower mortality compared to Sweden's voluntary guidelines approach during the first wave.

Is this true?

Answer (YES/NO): YES